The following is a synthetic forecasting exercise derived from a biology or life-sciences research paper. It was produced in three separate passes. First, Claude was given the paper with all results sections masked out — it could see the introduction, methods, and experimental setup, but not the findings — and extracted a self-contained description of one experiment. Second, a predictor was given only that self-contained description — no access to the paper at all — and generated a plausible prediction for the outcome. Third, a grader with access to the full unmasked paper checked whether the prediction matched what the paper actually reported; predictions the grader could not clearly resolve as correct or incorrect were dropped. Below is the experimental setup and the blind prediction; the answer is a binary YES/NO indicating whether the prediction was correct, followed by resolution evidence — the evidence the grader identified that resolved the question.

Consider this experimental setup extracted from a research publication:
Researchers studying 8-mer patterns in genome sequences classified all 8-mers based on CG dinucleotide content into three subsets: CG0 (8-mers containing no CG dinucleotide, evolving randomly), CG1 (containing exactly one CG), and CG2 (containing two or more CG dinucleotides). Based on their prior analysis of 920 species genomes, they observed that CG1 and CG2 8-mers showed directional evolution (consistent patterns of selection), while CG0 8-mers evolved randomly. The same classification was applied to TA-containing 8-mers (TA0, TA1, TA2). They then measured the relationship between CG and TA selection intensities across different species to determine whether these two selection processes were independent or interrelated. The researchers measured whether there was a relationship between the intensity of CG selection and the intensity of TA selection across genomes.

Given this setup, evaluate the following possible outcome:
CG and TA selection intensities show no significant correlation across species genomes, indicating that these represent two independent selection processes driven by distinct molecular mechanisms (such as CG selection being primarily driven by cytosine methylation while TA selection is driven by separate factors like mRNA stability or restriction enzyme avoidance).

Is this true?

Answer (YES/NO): NO